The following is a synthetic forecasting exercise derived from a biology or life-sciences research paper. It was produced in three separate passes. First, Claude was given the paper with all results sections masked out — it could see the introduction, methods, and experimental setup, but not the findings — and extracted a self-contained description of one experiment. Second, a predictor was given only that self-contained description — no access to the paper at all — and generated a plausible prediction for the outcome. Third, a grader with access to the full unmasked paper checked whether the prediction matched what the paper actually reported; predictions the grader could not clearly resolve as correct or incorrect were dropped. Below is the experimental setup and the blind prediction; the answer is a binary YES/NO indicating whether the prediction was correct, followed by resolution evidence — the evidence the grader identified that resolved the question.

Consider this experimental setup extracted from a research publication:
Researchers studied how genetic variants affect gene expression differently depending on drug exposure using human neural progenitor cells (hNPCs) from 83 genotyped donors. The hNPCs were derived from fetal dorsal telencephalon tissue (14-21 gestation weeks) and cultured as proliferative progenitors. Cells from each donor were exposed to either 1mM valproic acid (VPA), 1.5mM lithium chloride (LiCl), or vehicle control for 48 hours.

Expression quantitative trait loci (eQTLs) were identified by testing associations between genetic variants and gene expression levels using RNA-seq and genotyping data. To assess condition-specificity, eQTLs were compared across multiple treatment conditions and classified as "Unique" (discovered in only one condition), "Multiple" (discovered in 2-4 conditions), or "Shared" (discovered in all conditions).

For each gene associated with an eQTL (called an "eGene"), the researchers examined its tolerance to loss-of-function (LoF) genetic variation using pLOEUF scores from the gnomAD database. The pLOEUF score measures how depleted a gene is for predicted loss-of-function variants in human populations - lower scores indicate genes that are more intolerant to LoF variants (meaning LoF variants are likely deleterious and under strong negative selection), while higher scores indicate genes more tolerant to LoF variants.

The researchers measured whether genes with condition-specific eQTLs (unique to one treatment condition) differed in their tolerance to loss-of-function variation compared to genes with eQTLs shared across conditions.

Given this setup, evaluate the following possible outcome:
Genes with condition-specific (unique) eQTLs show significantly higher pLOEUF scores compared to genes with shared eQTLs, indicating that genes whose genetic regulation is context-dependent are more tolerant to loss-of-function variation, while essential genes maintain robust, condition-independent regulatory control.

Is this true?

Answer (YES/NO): NO